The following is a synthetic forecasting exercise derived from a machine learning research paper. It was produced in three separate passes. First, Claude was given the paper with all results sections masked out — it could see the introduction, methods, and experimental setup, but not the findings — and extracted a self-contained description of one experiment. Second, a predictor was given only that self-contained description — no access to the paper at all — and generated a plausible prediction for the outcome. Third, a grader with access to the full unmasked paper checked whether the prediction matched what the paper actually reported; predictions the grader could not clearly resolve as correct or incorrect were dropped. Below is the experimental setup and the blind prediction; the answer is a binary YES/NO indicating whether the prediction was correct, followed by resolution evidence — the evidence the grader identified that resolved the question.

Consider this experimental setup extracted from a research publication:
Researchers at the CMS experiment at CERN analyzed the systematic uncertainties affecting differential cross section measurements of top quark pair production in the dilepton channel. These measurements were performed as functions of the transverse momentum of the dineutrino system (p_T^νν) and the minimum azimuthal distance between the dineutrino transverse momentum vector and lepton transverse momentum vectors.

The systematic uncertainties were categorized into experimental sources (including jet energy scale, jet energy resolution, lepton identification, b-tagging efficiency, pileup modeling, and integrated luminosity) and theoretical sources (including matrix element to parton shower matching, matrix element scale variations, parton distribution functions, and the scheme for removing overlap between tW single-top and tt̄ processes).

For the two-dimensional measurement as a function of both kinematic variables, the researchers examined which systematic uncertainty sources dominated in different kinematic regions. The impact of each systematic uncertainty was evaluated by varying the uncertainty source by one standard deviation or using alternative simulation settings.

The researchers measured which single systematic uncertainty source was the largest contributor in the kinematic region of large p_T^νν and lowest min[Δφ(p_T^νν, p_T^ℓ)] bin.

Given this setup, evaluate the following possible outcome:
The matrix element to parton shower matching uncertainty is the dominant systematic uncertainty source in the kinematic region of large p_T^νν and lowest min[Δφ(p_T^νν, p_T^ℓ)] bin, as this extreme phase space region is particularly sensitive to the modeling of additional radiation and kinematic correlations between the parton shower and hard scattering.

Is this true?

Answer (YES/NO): NO